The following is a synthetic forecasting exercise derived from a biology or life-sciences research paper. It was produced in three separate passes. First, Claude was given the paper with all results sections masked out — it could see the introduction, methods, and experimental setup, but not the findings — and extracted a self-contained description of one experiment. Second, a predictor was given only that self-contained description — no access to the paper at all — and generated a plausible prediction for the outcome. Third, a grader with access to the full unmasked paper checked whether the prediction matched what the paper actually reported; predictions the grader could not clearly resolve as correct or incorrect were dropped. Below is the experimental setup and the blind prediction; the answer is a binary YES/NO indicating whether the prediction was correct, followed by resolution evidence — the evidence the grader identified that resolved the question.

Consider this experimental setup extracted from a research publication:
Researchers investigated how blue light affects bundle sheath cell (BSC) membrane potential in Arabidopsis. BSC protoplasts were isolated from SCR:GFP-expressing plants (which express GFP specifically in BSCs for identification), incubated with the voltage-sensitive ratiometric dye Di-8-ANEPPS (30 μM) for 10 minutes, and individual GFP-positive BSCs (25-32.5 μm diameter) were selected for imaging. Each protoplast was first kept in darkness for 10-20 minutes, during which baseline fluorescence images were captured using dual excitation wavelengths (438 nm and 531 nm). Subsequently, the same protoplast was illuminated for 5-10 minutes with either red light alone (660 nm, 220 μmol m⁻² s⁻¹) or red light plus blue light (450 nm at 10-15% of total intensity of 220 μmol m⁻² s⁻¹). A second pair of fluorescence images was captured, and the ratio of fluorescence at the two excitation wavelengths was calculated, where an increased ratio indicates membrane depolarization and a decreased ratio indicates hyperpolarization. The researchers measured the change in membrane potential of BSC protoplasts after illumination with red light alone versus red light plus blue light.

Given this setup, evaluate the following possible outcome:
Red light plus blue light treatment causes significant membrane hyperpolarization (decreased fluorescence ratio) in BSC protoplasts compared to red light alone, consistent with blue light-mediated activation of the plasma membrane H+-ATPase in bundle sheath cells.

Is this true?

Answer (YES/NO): YES